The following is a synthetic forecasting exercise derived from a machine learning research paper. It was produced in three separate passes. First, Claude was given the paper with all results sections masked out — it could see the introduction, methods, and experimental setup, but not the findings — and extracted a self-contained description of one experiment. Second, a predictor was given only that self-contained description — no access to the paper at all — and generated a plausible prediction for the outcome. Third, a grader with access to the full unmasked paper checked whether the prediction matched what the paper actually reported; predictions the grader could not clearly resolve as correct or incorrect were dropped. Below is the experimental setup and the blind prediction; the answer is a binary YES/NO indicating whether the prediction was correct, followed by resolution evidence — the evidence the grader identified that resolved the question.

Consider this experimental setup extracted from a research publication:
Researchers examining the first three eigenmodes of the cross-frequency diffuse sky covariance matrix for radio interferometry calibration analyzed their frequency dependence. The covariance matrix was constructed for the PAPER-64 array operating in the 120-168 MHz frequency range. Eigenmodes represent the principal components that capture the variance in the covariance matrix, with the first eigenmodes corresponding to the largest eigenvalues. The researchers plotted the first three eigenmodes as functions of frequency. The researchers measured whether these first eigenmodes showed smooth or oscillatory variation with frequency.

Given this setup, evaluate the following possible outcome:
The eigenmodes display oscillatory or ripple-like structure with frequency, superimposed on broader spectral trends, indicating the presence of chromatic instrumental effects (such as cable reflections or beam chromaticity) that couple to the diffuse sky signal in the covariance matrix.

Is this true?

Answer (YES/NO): NO